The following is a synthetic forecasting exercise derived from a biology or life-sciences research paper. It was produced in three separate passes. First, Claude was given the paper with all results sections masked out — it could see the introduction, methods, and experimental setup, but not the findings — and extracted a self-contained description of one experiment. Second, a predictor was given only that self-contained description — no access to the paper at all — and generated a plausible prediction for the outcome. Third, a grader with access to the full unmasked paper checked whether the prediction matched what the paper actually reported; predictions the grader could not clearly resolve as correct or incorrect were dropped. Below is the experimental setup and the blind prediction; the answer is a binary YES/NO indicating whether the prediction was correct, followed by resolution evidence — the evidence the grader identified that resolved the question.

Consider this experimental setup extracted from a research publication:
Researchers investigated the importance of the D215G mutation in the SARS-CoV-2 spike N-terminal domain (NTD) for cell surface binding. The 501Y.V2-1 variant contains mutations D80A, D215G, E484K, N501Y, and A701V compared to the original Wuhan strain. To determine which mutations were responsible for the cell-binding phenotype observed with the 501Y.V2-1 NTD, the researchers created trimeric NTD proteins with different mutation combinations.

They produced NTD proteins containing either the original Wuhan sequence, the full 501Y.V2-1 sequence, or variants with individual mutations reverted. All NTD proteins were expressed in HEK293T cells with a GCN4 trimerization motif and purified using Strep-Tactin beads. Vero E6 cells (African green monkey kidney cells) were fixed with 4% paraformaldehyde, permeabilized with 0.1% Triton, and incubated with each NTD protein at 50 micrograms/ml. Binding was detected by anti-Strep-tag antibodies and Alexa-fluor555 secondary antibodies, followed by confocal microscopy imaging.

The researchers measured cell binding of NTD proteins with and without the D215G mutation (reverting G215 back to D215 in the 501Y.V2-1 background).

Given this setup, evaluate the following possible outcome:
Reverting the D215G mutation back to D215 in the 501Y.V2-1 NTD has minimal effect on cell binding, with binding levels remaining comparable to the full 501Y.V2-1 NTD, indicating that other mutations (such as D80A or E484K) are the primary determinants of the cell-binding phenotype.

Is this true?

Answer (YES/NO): NO